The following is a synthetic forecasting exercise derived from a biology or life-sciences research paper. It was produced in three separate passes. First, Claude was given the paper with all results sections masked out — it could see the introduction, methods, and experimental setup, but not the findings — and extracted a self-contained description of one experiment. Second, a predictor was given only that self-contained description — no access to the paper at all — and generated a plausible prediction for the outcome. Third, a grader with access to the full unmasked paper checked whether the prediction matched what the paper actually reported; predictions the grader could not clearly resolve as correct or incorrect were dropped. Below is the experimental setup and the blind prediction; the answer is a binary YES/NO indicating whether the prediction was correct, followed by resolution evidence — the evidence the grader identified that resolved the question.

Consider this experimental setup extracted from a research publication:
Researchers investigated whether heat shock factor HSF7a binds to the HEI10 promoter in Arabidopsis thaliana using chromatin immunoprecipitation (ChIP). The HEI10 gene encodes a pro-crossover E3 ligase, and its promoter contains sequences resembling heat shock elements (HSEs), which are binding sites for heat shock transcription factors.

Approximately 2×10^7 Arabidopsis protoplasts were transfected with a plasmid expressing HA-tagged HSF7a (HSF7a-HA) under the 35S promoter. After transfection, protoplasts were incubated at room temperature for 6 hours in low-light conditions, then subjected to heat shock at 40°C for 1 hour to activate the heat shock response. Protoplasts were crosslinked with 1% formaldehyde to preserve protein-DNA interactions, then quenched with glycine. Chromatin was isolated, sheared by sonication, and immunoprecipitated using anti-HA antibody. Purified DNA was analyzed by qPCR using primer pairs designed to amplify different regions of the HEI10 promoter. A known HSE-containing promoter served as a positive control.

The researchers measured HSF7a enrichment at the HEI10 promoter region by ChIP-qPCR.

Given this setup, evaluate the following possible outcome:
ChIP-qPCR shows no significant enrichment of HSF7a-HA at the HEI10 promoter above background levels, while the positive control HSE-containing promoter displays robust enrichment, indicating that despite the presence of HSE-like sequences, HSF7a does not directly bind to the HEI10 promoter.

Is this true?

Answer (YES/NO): NO